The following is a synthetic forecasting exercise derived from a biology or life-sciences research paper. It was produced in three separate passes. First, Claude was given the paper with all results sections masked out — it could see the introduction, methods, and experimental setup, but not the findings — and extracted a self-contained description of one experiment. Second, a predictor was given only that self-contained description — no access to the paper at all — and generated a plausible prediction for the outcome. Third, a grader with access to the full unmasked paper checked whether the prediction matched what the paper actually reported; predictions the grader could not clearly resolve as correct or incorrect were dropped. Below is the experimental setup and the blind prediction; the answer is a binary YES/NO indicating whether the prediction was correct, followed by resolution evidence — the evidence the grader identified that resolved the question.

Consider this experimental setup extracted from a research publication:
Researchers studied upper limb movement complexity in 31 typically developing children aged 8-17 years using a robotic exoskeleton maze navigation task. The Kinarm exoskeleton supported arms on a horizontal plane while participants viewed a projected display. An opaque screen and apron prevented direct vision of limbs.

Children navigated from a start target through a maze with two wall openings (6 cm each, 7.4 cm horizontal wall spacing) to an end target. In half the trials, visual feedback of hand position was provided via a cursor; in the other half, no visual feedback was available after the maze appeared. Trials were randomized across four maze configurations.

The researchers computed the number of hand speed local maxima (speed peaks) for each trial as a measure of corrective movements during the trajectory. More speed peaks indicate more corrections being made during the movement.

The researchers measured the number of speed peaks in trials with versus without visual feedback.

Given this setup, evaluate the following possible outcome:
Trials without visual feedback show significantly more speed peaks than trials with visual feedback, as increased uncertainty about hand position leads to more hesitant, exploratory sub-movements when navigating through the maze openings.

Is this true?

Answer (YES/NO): YES